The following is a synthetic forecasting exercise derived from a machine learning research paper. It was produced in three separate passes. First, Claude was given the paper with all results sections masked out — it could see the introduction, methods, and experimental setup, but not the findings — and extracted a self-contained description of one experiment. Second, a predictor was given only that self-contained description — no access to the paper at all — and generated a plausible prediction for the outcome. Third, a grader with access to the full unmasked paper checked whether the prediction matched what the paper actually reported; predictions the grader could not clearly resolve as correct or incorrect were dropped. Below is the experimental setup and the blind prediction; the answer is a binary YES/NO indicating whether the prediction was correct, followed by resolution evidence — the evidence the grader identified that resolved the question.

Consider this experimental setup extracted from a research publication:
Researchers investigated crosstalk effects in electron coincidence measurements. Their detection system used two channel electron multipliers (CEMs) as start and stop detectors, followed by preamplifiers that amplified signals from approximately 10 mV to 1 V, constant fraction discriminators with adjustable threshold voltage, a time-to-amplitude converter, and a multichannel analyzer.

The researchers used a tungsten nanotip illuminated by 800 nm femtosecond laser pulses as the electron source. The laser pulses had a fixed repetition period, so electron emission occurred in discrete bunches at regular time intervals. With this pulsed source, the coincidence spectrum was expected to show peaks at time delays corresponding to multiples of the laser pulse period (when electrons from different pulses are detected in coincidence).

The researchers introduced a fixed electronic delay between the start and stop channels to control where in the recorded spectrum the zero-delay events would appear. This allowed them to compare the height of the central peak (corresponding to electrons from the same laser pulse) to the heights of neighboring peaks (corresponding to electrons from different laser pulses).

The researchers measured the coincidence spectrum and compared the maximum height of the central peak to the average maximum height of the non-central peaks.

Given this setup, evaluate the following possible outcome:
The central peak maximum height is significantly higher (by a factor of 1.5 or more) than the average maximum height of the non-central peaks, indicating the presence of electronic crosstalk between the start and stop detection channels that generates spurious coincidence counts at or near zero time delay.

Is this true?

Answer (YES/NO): NO